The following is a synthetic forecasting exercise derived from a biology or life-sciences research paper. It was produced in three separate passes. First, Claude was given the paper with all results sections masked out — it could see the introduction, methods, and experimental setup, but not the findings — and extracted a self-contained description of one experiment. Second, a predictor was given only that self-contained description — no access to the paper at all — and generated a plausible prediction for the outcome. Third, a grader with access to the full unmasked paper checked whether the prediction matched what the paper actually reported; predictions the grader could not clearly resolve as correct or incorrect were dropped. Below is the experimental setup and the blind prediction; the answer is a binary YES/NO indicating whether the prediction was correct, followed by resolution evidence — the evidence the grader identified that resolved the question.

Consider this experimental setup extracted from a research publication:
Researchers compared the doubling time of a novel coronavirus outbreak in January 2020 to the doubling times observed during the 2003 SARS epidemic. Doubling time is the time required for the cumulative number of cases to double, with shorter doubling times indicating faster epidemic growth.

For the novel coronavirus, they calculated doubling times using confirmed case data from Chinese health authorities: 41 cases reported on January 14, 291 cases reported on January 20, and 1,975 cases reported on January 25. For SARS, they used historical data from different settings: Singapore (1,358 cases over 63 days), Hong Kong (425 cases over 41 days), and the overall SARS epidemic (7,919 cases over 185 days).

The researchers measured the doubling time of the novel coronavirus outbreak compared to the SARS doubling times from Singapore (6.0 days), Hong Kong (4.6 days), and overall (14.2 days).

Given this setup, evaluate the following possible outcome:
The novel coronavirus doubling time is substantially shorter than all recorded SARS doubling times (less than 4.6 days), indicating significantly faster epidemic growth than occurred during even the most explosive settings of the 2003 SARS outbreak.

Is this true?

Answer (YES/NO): YES